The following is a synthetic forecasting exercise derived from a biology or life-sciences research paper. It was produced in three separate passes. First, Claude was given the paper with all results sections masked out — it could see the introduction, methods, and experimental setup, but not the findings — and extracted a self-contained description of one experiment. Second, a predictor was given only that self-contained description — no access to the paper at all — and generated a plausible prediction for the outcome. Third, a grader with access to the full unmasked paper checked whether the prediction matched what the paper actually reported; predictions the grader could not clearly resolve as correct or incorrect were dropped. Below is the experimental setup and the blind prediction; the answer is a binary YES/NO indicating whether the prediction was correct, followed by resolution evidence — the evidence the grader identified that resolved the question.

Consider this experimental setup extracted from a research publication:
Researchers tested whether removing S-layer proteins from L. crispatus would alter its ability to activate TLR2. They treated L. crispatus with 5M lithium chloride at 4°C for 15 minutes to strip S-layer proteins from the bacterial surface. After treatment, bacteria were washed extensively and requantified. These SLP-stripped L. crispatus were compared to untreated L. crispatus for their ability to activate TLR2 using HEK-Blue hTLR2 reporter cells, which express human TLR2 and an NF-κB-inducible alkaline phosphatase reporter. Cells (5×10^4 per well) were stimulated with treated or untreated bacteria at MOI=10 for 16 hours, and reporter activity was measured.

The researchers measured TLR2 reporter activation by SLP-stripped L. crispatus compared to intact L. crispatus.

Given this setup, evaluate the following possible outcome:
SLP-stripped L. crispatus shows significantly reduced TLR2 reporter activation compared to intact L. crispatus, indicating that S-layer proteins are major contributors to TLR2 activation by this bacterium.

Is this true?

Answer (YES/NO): NO